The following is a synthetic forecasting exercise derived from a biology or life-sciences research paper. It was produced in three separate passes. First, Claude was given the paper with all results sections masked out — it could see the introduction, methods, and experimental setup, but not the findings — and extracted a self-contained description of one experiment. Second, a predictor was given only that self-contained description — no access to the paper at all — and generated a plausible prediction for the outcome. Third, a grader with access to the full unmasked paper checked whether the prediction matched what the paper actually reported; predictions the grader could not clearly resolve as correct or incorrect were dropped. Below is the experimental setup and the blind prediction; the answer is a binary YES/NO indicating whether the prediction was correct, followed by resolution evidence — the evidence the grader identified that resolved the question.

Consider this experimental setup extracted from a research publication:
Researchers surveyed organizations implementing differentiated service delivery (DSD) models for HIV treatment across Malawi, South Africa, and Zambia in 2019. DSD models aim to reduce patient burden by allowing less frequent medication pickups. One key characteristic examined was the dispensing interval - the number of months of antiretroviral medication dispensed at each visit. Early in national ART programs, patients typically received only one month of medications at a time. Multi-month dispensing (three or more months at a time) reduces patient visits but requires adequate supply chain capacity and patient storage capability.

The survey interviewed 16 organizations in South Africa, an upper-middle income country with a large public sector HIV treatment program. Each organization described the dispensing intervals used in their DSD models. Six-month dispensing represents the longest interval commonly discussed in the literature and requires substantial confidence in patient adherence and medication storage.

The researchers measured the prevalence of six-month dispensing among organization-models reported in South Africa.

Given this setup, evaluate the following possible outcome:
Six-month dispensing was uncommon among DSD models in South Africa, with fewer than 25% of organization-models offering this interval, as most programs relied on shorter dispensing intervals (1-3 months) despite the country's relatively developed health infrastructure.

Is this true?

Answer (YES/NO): YES